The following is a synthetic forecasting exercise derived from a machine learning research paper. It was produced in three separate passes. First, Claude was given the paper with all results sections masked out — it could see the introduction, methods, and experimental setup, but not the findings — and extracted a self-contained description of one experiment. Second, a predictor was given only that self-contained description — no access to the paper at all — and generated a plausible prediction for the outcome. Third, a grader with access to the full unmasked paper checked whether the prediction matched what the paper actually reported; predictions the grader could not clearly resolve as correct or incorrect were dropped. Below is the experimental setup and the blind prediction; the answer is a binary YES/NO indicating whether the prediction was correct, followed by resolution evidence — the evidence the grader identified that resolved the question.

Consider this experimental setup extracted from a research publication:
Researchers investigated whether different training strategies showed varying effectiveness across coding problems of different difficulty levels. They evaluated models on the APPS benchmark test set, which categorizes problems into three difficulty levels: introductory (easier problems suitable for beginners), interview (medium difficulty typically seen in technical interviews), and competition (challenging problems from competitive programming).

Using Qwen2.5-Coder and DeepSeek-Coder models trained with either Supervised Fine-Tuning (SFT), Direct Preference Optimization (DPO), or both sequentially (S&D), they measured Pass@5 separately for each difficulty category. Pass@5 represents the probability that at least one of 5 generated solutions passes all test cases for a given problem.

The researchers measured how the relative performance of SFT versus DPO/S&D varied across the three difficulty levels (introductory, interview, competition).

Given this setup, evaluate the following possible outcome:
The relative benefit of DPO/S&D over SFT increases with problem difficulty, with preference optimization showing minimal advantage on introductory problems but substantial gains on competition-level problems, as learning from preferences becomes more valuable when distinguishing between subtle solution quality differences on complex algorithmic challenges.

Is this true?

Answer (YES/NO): NO